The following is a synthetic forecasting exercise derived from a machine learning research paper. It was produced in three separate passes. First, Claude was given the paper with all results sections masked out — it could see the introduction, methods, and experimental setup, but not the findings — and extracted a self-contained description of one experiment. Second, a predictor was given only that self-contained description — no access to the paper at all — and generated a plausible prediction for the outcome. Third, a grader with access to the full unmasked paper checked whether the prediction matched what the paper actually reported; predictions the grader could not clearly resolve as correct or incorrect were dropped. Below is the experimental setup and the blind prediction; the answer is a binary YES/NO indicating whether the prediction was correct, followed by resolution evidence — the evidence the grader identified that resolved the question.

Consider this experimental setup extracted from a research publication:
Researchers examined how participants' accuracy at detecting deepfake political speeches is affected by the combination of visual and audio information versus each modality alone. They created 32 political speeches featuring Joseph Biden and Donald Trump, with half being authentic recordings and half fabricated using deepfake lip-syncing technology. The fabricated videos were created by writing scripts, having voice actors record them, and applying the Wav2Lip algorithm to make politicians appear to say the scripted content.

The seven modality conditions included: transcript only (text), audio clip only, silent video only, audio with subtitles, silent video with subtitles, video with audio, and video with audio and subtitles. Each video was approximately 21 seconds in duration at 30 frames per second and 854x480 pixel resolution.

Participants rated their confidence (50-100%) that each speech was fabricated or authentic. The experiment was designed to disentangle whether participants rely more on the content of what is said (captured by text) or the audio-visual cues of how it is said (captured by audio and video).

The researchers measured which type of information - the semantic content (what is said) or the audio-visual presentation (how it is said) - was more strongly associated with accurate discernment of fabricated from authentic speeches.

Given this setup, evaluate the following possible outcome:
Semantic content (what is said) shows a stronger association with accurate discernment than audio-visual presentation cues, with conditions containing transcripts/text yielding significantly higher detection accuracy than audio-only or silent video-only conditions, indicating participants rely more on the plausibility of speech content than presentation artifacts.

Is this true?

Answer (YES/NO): NO